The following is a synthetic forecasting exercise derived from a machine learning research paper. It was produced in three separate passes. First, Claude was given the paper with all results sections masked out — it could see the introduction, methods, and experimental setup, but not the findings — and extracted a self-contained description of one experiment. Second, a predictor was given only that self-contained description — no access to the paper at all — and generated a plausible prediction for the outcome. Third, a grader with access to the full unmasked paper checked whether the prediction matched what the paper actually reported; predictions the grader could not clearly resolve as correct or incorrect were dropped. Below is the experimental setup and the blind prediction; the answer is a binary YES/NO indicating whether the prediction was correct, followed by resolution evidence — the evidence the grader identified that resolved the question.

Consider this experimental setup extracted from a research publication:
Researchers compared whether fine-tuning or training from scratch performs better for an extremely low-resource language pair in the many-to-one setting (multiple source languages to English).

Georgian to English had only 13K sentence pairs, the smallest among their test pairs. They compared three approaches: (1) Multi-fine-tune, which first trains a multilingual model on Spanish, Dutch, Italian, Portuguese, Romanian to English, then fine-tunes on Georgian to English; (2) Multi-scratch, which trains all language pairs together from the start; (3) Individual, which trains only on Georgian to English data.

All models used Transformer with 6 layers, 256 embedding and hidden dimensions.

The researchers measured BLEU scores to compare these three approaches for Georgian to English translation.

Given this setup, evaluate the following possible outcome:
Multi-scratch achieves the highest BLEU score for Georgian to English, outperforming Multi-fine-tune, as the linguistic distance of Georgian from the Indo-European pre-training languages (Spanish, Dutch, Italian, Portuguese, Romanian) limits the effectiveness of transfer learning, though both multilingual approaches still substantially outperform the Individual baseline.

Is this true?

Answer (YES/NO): YES